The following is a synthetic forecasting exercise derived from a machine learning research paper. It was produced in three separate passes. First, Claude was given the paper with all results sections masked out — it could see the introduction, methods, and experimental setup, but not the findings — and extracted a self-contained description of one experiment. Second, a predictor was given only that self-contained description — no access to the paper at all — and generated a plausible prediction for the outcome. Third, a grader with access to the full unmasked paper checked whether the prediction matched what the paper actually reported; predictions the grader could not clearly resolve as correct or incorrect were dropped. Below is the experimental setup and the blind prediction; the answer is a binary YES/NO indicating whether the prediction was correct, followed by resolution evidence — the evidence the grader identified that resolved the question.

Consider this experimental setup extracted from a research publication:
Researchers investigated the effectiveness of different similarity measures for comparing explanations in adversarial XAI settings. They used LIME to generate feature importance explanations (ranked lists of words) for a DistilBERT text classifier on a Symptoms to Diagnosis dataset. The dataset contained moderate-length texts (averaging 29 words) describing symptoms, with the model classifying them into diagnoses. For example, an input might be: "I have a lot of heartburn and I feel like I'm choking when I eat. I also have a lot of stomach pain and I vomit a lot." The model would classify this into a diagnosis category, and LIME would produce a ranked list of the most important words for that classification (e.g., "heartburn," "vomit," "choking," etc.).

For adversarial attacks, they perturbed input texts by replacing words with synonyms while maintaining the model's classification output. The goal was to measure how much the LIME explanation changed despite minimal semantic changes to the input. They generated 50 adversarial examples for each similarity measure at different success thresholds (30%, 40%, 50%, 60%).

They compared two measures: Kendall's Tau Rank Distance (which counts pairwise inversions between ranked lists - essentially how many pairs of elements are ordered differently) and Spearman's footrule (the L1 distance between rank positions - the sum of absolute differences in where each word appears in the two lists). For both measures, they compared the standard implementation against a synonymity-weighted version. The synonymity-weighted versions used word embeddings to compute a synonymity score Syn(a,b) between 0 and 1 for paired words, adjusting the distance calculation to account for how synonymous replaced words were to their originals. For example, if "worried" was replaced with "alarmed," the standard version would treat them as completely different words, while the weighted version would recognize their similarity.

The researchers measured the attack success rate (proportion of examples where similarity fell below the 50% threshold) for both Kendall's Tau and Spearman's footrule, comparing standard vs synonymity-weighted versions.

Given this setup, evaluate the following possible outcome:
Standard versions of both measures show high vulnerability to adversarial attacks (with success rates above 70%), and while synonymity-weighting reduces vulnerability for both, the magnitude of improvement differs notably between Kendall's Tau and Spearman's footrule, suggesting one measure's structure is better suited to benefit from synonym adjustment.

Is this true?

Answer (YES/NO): YES